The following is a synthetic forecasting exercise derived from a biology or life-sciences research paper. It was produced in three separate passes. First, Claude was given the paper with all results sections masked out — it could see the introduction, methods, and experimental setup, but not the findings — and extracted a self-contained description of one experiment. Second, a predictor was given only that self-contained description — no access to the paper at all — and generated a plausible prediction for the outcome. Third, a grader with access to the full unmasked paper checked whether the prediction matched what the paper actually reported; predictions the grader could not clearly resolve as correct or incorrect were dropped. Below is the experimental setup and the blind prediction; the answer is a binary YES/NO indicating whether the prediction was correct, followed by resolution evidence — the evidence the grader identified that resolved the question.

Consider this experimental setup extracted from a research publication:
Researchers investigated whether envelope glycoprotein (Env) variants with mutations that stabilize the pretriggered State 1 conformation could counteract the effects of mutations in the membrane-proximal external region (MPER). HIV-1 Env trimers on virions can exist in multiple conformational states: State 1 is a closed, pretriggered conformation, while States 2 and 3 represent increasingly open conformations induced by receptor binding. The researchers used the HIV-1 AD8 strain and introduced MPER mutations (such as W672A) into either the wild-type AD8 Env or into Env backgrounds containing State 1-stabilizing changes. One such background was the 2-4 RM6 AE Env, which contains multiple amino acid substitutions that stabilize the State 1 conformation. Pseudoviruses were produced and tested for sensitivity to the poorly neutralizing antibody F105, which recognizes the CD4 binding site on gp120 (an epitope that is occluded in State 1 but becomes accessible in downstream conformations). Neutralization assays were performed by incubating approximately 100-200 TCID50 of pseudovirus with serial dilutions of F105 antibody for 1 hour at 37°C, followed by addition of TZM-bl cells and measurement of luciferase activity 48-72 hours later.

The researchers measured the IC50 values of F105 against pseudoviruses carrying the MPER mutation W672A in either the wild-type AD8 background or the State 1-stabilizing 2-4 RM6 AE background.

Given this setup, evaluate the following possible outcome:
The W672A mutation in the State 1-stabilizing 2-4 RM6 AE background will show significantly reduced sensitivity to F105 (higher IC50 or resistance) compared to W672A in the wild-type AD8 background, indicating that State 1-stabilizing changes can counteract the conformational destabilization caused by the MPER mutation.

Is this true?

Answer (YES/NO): YES